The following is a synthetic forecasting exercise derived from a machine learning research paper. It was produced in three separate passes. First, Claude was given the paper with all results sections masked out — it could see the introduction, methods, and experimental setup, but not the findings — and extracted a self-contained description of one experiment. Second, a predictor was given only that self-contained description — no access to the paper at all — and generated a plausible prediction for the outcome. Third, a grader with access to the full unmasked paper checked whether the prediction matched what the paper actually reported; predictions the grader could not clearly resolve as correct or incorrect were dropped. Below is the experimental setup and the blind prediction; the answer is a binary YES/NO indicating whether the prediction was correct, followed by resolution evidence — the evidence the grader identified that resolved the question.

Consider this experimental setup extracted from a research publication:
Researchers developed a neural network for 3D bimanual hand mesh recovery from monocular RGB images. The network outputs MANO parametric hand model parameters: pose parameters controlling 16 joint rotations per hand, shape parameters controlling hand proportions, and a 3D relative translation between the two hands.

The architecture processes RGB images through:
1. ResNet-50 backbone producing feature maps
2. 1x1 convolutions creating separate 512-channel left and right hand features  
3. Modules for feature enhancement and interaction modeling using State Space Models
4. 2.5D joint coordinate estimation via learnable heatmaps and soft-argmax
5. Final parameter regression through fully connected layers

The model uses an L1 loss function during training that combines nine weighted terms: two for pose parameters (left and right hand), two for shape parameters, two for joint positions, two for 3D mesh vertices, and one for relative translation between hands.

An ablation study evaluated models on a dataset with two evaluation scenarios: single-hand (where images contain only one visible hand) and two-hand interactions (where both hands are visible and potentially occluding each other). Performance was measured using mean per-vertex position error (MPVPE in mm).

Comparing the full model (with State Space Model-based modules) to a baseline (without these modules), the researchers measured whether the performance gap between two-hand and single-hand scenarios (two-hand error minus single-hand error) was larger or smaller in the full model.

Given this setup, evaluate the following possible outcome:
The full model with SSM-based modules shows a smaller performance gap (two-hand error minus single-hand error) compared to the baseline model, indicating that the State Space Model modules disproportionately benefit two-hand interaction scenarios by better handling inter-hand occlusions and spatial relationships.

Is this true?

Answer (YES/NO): NO